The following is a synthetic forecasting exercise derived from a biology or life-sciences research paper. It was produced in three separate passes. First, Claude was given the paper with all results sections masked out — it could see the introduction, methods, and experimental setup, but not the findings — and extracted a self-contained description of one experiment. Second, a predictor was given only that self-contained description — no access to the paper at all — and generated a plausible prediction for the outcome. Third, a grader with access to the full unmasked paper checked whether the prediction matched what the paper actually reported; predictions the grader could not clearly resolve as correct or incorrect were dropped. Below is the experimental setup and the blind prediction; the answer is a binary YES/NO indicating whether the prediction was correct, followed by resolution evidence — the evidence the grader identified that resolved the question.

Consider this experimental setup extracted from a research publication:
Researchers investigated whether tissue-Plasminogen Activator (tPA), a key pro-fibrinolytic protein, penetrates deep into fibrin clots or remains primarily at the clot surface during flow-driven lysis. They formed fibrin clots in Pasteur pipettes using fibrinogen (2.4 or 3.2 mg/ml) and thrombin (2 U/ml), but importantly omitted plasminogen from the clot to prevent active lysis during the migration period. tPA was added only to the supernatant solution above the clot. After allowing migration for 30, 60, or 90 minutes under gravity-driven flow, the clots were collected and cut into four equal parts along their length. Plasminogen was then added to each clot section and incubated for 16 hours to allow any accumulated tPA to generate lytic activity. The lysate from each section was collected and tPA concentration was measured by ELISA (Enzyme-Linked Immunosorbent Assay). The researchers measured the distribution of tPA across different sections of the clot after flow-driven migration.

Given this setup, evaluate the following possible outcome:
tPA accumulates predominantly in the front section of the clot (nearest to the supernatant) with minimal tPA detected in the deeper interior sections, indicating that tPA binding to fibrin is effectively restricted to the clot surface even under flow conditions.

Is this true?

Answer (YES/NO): YES